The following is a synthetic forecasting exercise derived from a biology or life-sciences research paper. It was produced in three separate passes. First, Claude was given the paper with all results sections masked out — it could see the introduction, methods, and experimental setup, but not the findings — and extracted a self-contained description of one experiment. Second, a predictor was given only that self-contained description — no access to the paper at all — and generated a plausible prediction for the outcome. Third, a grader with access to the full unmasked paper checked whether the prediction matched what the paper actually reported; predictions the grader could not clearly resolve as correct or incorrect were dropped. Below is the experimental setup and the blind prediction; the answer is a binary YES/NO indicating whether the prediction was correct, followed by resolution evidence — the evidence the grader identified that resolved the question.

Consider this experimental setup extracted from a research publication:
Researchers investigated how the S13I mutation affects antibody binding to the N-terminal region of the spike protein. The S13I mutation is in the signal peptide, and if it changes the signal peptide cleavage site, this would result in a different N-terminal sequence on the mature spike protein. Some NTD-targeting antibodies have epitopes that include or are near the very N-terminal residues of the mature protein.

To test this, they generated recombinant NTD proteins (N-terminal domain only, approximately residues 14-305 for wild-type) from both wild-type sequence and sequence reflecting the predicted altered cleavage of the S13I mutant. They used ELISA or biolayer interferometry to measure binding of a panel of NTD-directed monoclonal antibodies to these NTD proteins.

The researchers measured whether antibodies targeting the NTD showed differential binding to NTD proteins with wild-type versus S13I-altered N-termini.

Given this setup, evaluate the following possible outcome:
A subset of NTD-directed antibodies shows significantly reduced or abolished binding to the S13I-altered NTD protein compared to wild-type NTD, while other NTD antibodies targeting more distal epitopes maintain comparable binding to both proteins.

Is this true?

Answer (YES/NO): NO